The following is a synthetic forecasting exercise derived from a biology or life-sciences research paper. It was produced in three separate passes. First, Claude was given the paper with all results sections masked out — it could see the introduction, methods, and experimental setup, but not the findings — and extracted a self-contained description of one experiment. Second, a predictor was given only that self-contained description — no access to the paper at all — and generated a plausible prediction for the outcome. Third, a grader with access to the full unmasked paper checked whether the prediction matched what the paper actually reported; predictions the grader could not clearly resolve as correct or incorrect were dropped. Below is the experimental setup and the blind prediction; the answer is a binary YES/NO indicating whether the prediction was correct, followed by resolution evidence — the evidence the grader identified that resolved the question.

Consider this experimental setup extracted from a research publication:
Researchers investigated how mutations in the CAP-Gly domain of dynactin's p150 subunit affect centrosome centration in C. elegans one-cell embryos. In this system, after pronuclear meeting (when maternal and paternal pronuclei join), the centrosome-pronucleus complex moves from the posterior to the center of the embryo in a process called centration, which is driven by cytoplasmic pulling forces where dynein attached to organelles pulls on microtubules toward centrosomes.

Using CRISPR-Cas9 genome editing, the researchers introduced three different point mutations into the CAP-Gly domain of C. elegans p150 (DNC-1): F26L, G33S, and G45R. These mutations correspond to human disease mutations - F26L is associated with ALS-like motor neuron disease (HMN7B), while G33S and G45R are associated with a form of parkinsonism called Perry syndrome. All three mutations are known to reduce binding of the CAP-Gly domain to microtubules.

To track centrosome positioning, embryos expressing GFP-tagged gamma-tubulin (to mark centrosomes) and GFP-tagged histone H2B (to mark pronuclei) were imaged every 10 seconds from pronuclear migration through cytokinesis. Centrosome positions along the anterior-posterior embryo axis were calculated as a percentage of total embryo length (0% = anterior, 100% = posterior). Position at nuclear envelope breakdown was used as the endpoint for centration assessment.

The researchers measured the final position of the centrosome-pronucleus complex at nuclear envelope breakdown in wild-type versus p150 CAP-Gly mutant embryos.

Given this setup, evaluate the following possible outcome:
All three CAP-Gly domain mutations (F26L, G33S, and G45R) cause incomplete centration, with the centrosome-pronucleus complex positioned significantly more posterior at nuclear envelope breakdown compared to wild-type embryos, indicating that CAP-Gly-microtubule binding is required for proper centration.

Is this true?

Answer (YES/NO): NO